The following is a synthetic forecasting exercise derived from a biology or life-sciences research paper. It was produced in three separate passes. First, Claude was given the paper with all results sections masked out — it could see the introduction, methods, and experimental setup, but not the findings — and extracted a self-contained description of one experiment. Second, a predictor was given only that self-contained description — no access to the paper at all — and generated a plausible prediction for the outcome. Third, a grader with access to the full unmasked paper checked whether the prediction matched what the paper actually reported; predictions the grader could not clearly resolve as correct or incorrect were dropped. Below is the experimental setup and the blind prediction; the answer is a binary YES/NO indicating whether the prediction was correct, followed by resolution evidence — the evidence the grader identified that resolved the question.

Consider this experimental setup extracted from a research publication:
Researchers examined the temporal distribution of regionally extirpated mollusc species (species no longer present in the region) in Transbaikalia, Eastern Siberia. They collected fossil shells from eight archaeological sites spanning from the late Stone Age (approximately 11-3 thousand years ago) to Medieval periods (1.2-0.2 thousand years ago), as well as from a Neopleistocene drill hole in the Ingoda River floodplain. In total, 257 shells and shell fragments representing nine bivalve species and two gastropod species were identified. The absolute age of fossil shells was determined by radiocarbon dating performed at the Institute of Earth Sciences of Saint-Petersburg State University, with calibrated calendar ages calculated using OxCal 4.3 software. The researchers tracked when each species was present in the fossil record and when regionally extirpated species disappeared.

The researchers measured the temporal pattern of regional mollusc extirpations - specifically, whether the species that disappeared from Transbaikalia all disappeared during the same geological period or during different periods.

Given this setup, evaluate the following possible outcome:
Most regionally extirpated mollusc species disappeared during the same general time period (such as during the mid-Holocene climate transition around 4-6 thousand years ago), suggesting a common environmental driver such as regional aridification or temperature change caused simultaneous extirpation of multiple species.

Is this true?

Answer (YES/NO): NO